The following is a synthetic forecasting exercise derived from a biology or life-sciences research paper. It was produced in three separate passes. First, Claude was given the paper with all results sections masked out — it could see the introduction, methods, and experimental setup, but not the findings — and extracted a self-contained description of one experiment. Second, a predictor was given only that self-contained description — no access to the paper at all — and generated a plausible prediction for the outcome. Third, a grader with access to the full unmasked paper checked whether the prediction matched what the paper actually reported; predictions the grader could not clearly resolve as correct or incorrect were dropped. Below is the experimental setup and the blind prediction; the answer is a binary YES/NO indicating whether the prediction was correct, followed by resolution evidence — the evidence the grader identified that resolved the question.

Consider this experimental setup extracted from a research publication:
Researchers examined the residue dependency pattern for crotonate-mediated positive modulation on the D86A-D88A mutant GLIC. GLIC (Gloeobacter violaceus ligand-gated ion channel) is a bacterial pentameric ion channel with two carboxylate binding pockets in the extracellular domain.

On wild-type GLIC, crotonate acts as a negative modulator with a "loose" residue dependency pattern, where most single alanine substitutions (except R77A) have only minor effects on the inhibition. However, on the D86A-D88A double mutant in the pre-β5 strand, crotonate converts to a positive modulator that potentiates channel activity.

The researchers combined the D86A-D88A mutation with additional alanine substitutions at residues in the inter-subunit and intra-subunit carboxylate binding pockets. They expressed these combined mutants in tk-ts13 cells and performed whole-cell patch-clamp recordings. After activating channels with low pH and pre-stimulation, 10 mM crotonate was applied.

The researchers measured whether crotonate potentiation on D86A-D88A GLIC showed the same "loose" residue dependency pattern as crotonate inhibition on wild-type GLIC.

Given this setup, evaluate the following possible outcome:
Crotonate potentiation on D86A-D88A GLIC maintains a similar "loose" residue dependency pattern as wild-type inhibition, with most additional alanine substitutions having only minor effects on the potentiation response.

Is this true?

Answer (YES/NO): NO